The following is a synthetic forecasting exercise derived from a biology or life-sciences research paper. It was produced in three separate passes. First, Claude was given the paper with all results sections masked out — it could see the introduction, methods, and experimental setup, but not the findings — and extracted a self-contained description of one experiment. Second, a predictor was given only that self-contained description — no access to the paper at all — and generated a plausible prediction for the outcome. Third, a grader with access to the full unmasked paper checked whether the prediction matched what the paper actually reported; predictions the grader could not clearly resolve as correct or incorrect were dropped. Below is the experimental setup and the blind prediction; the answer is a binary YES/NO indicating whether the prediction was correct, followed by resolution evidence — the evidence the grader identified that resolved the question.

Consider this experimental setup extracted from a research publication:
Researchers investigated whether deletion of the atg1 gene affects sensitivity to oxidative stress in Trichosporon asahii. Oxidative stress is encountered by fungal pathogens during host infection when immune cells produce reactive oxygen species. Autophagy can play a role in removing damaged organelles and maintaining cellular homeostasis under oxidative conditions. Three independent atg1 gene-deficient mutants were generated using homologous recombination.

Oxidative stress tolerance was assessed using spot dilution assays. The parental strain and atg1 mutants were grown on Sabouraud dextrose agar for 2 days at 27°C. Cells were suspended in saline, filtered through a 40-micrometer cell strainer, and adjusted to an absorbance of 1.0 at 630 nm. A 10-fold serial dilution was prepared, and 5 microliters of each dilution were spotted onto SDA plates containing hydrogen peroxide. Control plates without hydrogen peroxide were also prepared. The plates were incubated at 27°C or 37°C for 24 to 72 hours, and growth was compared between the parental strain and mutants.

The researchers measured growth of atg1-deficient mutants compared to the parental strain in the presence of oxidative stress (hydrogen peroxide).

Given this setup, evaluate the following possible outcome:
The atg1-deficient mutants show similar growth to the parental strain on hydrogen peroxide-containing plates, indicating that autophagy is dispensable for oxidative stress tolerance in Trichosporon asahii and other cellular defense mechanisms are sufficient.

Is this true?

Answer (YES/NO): YES